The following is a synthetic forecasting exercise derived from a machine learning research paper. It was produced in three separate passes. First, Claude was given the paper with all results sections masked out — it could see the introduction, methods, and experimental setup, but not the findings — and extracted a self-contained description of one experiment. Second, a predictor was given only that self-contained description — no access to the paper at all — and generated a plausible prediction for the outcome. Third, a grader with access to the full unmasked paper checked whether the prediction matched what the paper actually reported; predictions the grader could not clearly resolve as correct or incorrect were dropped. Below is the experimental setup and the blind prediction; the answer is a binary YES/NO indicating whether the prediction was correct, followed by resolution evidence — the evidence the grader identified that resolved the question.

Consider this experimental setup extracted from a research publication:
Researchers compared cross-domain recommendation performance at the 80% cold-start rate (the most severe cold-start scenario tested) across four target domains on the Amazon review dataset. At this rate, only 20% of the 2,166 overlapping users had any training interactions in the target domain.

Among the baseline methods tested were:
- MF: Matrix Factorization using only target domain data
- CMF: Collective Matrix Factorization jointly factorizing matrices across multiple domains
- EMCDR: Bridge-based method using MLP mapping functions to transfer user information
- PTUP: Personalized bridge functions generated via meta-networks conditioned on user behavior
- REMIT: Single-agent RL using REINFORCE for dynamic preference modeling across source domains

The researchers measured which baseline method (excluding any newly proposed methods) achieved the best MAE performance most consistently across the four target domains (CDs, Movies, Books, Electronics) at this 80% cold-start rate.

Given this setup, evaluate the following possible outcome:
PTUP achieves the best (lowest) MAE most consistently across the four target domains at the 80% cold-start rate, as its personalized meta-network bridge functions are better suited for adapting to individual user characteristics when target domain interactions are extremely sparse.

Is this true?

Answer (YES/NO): YES